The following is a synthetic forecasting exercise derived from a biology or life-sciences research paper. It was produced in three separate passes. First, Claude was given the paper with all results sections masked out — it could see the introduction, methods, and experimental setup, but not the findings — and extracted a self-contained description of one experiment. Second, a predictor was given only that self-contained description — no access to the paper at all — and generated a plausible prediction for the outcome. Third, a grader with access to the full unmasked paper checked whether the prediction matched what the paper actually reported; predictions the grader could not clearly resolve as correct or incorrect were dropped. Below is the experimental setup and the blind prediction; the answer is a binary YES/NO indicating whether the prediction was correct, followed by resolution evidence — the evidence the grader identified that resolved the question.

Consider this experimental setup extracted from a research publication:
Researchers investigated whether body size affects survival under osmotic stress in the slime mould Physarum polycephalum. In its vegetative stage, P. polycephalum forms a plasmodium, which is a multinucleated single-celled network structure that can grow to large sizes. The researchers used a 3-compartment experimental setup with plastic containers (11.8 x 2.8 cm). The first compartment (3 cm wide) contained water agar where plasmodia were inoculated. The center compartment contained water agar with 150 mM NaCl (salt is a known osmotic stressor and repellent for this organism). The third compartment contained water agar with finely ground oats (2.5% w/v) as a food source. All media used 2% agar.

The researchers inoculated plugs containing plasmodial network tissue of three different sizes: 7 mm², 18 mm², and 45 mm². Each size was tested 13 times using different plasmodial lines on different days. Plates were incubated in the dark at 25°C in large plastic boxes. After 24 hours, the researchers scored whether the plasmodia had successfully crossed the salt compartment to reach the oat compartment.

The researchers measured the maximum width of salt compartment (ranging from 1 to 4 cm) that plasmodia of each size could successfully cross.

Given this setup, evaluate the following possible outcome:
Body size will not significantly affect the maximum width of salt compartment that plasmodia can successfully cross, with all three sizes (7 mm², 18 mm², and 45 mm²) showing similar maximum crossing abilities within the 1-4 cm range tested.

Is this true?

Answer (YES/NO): NO